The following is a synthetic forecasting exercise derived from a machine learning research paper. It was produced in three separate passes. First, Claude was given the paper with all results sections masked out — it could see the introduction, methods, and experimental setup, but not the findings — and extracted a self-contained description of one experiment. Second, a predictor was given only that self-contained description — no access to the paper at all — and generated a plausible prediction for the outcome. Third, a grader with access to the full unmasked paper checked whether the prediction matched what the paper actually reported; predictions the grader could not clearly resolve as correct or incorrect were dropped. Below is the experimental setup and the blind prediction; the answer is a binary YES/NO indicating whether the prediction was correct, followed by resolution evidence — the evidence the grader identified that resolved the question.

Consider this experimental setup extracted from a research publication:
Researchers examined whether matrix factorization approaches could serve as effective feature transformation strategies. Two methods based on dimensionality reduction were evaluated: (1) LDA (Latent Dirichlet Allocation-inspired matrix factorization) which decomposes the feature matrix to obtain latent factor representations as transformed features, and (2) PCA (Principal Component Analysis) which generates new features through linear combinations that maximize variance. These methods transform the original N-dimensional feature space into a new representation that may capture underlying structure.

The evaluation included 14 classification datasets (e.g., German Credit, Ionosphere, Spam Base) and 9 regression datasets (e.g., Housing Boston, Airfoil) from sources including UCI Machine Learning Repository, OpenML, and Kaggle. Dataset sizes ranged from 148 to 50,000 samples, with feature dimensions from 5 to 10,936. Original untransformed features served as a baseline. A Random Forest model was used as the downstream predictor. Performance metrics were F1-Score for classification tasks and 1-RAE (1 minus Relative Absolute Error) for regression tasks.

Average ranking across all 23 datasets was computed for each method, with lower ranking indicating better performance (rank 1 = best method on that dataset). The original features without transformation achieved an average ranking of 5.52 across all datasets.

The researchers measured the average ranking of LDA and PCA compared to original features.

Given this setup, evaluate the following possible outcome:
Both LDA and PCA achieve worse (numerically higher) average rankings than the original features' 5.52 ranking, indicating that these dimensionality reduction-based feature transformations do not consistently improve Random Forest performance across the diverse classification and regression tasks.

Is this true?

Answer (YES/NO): YES